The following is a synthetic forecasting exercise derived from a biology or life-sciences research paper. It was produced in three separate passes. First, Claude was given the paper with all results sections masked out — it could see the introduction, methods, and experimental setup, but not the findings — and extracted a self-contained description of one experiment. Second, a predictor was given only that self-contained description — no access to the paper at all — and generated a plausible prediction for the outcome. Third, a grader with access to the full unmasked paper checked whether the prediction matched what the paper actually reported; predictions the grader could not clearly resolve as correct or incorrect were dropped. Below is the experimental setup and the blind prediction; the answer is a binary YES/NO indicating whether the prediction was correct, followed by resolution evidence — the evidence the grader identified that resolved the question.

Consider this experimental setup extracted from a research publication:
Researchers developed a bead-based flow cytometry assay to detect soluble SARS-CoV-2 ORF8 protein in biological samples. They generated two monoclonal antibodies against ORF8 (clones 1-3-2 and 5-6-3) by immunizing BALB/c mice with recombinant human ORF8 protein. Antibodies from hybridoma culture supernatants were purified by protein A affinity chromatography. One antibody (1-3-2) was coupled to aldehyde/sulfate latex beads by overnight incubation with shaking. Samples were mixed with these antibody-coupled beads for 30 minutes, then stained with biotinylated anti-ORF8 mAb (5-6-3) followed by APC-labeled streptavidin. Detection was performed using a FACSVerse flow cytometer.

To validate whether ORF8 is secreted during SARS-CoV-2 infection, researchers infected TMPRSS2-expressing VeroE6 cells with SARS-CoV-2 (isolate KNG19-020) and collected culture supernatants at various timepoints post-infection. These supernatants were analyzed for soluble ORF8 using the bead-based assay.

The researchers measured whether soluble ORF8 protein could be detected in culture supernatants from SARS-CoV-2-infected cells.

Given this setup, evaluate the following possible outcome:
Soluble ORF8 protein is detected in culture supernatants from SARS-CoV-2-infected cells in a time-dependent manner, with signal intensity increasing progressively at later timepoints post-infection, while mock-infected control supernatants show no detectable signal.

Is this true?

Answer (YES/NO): YES